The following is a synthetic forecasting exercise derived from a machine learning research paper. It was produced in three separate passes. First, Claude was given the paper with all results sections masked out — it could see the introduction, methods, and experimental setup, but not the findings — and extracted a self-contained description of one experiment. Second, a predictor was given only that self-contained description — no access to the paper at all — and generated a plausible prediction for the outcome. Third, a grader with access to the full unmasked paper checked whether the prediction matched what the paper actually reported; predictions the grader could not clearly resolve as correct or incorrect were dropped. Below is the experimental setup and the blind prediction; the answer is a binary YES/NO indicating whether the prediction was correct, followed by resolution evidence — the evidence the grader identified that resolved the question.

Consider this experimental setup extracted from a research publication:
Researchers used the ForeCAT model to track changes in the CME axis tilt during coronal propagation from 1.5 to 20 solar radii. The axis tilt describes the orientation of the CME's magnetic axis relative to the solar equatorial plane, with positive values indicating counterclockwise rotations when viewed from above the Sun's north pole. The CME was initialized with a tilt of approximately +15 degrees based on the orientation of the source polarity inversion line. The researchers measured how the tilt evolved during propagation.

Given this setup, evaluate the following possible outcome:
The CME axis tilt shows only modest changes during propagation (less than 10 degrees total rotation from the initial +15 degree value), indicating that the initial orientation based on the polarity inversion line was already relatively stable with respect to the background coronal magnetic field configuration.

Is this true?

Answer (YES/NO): YES